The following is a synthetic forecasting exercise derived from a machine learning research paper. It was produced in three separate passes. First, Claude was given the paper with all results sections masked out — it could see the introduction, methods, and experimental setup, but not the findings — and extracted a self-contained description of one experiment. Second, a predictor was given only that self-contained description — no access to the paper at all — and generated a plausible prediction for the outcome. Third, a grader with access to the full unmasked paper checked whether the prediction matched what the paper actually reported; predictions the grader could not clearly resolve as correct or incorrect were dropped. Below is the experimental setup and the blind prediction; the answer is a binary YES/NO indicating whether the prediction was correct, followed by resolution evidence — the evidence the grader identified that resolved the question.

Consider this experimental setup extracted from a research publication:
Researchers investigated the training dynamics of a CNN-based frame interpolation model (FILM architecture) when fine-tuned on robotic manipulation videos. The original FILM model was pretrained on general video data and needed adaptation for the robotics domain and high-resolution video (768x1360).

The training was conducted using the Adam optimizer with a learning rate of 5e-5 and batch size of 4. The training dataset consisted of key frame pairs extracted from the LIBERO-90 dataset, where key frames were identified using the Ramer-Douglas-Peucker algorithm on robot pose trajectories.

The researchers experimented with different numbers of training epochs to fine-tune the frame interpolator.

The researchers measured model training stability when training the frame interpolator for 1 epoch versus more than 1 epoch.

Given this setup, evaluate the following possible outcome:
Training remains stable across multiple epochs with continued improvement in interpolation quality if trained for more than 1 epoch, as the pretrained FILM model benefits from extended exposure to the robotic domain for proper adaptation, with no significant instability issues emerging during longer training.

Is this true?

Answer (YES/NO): NO